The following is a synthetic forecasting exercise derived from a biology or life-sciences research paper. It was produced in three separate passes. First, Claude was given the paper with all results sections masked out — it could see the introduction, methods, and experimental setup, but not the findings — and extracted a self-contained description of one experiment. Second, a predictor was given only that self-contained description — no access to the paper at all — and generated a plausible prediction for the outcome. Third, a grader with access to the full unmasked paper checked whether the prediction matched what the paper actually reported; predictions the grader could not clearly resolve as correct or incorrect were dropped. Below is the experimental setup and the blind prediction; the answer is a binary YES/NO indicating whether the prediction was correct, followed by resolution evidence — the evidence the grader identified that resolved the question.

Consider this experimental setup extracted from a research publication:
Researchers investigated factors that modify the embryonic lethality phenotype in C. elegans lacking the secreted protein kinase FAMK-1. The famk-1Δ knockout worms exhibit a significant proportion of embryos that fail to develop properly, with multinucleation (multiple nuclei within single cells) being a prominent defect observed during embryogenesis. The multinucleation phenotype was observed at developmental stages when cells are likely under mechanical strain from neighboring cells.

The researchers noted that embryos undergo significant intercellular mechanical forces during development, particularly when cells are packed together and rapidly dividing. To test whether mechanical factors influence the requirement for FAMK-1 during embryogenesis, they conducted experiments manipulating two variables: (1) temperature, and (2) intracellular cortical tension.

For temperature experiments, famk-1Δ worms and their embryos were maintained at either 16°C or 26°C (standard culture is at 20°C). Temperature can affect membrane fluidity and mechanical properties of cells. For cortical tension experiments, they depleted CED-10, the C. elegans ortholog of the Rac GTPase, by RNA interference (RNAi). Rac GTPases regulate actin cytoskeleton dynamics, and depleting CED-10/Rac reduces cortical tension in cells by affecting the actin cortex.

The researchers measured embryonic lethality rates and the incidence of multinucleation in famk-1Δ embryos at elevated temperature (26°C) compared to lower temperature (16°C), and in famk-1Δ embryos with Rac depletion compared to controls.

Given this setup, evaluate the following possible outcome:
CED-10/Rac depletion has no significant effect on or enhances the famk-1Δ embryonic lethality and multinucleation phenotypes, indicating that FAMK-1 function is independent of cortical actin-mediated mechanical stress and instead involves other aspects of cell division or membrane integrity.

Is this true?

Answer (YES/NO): NO